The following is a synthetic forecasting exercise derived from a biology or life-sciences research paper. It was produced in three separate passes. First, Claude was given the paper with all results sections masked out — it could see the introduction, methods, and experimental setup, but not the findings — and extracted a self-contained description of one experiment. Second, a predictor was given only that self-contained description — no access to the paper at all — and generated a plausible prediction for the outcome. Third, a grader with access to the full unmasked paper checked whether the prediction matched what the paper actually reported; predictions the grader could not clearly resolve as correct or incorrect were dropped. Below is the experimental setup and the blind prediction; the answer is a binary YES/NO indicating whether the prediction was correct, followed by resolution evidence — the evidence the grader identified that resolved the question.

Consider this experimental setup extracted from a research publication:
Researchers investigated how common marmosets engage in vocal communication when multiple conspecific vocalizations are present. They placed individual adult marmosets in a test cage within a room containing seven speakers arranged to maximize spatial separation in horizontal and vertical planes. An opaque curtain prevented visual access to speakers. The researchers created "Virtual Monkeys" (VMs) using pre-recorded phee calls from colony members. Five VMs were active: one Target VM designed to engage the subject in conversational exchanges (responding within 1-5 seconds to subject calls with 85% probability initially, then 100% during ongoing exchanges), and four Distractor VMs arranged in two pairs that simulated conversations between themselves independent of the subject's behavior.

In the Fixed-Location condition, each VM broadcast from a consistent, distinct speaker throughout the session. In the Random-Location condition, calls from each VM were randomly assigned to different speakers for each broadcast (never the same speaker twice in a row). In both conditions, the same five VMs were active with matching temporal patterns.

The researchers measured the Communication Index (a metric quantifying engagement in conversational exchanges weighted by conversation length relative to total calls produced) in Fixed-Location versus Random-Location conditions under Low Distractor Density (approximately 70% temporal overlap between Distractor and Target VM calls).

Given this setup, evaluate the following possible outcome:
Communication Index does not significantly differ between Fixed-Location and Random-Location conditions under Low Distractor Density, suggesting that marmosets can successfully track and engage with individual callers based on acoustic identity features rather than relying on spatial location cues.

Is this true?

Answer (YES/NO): YES